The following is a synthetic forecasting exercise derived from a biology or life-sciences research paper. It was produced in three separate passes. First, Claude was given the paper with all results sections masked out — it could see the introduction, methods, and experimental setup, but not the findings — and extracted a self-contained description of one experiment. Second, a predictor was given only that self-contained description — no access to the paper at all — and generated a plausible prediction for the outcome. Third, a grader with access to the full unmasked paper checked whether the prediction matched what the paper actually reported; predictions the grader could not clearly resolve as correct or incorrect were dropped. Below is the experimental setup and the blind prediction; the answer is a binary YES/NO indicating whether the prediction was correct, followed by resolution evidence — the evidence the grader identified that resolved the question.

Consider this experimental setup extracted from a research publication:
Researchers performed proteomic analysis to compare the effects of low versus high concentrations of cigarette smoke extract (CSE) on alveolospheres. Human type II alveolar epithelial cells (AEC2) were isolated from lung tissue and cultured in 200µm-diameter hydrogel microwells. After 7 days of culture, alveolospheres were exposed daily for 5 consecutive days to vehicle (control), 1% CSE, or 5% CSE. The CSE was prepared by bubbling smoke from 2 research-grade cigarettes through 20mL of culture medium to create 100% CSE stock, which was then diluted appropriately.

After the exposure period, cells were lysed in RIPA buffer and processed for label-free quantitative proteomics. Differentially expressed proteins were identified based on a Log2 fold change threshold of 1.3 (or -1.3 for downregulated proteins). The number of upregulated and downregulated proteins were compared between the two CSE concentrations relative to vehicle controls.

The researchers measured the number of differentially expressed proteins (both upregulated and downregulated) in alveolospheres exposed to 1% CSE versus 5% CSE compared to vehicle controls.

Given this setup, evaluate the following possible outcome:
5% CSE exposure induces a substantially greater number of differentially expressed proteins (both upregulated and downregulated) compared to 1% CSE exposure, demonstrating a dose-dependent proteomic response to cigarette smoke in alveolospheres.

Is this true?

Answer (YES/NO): NO